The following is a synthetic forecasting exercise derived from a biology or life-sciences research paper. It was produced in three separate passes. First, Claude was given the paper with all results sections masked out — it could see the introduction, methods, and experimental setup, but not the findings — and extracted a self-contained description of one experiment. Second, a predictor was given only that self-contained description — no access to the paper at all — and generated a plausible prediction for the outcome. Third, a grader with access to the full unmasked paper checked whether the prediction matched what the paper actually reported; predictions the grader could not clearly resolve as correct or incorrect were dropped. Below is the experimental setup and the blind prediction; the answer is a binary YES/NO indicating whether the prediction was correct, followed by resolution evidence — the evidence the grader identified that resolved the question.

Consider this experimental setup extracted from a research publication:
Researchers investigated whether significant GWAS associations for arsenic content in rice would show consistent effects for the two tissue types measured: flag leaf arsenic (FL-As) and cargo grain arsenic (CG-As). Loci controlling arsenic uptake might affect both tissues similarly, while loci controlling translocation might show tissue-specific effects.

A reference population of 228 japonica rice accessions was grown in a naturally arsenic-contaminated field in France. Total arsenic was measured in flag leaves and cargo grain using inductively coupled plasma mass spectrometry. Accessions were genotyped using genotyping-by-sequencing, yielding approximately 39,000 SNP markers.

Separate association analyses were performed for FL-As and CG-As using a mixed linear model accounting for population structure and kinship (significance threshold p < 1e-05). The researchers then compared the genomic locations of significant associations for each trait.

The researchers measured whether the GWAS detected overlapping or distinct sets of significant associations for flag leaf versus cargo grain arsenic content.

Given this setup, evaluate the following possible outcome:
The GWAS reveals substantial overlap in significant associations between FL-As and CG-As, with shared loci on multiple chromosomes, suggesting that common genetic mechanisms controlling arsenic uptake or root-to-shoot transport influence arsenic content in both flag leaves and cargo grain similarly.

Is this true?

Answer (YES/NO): NO